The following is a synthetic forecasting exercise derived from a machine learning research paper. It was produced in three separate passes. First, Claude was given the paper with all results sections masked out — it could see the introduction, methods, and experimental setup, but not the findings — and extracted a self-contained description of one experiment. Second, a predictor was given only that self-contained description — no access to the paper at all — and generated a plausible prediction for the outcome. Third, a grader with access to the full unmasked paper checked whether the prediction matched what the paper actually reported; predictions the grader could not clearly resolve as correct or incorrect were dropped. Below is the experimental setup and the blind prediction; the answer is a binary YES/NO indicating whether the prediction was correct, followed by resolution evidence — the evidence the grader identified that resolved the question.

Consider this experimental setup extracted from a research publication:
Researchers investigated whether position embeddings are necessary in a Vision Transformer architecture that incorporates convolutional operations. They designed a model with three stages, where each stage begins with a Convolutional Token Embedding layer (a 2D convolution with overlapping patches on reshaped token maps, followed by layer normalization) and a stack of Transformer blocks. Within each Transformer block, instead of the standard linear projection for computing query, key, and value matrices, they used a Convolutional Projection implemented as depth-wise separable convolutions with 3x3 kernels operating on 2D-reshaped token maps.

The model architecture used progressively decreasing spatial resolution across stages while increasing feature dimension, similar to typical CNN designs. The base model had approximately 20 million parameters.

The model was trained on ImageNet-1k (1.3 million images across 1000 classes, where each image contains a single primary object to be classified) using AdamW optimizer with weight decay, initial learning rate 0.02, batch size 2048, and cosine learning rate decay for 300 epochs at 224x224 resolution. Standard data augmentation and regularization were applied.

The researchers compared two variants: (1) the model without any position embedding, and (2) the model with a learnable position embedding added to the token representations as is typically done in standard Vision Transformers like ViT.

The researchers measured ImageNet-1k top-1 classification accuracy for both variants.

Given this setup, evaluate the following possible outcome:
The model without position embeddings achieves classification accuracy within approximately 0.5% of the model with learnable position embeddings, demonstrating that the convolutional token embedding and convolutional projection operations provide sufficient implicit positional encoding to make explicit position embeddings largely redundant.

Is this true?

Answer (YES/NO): YES